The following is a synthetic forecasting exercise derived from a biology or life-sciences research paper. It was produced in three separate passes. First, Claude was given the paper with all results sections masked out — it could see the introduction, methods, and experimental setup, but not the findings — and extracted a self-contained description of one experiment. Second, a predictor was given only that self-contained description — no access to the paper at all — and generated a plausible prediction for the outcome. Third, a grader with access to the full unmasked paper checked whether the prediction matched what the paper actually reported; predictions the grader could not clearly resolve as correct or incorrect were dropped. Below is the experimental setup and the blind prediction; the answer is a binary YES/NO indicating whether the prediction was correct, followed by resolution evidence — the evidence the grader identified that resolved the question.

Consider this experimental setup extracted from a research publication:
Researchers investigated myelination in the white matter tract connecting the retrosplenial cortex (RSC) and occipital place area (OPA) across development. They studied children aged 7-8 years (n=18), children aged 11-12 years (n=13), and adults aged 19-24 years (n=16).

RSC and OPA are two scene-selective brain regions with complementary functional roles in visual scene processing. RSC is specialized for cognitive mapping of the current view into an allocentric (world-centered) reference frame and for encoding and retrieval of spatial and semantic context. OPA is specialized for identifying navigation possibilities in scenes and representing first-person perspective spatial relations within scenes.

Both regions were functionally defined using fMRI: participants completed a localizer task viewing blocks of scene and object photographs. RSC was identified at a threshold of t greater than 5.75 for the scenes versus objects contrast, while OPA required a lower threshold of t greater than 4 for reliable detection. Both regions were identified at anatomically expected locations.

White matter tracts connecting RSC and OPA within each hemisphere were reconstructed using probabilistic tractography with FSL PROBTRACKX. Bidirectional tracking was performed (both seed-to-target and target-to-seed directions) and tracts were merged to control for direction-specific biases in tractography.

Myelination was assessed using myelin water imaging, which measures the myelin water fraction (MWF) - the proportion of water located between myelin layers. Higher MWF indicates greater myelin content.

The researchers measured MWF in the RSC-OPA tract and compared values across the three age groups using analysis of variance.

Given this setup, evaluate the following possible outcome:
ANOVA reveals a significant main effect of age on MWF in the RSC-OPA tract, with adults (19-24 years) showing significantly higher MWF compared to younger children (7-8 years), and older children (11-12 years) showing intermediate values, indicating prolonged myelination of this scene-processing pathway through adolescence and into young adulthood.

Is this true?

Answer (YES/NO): NO